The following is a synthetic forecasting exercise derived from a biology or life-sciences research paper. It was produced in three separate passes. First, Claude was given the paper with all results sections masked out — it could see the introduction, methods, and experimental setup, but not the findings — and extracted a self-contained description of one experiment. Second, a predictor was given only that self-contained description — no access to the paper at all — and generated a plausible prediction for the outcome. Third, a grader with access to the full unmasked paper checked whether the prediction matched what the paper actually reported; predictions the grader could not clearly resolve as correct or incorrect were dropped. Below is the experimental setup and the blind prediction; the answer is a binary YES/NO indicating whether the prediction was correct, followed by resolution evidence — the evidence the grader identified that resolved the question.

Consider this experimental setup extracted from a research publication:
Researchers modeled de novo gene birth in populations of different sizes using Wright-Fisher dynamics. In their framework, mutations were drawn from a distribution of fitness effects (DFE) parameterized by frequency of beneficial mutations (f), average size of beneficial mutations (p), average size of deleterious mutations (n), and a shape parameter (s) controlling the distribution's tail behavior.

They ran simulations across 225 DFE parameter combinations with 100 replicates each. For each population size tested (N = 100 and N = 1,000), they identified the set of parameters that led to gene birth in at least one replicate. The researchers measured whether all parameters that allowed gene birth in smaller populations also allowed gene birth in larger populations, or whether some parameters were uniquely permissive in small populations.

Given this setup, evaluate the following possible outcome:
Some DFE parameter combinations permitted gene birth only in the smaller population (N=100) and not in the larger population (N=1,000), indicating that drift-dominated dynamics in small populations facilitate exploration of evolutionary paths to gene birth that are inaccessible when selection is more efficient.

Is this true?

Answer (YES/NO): NO